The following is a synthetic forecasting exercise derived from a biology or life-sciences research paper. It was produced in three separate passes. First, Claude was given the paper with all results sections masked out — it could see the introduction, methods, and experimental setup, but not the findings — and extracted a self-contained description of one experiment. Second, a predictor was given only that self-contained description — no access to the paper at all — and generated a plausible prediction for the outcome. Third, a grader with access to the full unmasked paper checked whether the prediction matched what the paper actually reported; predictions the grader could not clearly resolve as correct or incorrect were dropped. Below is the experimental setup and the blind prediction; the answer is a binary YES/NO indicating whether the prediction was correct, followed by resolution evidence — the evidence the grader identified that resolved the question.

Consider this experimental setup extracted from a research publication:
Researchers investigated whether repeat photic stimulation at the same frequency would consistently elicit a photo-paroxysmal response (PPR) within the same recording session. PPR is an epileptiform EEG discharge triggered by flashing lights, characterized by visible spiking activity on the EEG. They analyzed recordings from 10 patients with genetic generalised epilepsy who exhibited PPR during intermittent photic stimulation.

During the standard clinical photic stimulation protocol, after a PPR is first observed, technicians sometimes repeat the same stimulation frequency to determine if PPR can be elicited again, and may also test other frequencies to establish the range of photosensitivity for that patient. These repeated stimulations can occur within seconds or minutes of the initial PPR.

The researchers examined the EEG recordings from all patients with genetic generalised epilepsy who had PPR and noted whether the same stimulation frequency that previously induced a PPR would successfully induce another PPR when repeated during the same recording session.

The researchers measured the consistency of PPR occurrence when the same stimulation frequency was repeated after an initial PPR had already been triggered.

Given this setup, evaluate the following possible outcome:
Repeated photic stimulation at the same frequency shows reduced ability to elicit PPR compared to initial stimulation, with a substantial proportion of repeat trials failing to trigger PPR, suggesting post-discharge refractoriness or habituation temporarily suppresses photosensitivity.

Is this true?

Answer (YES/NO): YES